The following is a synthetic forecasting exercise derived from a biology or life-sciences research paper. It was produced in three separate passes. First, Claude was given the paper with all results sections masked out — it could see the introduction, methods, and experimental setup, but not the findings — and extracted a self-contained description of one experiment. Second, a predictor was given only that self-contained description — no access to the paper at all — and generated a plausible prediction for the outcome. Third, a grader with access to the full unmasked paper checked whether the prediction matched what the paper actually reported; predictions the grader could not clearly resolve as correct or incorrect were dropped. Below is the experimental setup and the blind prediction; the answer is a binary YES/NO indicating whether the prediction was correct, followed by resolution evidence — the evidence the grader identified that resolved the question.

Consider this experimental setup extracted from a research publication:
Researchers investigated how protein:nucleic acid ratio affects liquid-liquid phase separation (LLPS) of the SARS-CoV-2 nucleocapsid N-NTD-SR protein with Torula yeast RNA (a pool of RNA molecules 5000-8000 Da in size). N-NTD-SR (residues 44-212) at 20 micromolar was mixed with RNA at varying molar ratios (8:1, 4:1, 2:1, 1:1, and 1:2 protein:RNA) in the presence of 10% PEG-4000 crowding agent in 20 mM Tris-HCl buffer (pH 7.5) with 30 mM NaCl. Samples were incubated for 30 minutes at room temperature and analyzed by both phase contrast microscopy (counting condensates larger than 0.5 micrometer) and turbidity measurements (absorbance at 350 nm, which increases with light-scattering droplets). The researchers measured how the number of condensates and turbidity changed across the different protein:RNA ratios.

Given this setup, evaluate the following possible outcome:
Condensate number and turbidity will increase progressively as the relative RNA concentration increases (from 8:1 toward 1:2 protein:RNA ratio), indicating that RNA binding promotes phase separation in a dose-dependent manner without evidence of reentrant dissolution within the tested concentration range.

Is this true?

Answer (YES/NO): YES